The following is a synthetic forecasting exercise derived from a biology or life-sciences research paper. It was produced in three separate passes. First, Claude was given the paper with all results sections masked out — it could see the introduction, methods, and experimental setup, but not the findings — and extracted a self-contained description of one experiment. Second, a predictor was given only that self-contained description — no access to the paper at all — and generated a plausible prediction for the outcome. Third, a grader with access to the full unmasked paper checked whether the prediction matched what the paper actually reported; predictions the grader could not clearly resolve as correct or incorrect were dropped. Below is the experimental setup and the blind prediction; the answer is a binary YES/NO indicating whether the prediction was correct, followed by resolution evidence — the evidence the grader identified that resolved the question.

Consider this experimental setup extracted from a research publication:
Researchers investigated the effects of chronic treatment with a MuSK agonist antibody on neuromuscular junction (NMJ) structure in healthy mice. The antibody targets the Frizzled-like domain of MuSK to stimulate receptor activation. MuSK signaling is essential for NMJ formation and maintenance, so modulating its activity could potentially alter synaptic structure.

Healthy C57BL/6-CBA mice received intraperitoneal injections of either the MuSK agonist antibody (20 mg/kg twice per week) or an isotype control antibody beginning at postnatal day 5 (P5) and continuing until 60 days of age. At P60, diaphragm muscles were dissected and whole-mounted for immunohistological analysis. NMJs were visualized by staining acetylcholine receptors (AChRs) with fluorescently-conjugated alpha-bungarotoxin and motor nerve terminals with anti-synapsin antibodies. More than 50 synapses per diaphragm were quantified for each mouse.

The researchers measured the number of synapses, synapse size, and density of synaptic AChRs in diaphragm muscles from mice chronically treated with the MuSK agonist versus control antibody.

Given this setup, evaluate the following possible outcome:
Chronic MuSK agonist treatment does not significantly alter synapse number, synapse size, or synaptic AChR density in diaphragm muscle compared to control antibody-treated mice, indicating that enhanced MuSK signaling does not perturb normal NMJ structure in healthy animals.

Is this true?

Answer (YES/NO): YES